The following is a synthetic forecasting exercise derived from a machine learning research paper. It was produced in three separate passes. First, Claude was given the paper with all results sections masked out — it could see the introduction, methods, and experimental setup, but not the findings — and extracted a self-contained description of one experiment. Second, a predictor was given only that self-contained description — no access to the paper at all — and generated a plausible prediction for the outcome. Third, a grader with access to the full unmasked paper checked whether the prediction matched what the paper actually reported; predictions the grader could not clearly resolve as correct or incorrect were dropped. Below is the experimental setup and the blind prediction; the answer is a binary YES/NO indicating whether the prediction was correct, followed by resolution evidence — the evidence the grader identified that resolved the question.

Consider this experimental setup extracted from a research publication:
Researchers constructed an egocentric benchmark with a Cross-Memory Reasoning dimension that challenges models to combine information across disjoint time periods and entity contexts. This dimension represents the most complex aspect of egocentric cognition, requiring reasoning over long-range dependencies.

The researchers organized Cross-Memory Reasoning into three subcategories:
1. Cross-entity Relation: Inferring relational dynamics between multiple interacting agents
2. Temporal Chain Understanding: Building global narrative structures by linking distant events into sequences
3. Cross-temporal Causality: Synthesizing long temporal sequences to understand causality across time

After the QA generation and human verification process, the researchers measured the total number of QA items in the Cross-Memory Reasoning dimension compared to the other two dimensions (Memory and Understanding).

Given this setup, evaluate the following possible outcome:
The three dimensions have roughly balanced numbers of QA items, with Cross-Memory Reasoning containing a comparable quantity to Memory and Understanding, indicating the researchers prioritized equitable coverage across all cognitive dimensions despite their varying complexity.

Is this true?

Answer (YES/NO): NO